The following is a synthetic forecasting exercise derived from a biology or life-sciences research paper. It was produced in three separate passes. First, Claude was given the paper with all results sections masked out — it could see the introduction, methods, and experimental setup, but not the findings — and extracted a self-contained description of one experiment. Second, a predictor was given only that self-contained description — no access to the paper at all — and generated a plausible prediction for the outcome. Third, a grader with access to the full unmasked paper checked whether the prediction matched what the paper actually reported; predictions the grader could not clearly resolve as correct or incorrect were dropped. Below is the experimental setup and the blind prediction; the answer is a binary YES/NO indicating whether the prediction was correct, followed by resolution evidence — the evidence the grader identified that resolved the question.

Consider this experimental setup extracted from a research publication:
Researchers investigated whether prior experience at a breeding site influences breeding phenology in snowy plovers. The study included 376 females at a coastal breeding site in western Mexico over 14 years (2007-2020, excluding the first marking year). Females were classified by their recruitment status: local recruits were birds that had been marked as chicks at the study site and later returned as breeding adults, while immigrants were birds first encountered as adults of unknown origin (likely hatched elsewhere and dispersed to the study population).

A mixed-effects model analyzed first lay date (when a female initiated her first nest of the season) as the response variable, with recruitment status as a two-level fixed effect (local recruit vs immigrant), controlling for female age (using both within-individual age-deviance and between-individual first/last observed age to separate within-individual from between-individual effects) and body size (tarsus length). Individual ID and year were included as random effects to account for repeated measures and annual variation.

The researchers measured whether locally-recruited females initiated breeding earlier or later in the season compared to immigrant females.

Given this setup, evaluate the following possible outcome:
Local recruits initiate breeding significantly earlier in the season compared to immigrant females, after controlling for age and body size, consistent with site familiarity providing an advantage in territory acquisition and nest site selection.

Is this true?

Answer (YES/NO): YES